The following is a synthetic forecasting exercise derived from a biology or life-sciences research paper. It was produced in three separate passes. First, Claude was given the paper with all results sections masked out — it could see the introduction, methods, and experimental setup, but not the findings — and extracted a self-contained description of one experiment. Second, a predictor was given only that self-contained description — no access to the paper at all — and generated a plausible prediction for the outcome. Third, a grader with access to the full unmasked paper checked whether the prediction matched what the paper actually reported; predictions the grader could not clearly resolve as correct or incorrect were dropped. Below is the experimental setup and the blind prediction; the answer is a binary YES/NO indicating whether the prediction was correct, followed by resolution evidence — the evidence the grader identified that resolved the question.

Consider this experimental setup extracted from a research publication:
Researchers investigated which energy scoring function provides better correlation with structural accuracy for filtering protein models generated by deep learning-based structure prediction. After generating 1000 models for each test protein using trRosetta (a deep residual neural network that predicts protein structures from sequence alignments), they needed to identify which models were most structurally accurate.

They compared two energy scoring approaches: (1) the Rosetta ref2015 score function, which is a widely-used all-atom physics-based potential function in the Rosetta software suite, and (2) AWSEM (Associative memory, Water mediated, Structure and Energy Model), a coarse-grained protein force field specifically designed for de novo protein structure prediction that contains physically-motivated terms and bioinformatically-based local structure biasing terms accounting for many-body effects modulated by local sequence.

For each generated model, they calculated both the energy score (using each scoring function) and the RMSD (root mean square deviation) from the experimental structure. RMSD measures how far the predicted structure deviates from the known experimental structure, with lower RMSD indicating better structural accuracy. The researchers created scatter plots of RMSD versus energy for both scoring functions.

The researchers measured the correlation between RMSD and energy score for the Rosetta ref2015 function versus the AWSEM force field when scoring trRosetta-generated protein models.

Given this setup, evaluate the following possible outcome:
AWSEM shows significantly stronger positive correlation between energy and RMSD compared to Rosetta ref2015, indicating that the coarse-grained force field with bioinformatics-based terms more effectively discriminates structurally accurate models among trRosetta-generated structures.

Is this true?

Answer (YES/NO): YES